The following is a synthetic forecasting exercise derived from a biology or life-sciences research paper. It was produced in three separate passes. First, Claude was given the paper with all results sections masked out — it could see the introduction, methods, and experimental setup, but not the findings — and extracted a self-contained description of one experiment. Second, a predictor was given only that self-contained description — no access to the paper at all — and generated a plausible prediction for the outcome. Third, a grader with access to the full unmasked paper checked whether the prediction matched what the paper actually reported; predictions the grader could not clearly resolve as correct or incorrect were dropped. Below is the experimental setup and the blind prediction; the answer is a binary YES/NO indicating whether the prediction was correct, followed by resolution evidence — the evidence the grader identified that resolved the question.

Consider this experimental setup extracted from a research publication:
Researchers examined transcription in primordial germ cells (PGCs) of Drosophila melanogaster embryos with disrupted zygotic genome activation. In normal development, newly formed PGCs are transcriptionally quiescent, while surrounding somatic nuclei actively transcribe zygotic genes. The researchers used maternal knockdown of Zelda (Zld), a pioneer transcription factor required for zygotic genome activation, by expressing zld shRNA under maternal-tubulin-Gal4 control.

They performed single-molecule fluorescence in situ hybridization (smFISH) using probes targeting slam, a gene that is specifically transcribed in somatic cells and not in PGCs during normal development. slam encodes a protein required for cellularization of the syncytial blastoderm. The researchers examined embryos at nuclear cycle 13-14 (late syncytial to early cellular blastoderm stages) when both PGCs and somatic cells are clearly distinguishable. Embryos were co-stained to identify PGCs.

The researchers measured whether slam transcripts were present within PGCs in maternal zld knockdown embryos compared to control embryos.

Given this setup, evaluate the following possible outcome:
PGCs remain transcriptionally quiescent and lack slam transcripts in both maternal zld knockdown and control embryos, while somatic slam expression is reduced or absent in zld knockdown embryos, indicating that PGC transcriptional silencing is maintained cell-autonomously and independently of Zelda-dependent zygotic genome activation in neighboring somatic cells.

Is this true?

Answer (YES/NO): NO